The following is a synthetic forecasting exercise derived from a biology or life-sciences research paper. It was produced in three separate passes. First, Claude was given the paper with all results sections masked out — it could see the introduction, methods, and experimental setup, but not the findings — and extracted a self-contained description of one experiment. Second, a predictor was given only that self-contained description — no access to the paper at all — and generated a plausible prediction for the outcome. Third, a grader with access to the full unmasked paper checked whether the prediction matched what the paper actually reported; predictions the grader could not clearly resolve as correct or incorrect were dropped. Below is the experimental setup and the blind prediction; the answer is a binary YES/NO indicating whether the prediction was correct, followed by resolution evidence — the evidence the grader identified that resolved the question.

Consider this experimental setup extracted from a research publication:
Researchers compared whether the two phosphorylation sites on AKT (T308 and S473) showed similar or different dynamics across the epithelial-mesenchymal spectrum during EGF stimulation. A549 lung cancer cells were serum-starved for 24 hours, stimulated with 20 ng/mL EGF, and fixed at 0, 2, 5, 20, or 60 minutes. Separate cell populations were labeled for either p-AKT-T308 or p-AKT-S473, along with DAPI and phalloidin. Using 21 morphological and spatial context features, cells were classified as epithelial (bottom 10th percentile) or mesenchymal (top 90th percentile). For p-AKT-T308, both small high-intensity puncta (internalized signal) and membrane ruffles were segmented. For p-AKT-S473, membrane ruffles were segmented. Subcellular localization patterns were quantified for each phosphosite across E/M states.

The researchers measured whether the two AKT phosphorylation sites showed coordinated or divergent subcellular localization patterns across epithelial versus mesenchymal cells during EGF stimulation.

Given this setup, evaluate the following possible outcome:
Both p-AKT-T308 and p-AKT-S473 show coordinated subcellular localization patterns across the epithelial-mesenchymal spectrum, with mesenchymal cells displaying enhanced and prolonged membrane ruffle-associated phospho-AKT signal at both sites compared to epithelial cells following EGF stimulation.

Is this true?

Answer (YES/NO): NO